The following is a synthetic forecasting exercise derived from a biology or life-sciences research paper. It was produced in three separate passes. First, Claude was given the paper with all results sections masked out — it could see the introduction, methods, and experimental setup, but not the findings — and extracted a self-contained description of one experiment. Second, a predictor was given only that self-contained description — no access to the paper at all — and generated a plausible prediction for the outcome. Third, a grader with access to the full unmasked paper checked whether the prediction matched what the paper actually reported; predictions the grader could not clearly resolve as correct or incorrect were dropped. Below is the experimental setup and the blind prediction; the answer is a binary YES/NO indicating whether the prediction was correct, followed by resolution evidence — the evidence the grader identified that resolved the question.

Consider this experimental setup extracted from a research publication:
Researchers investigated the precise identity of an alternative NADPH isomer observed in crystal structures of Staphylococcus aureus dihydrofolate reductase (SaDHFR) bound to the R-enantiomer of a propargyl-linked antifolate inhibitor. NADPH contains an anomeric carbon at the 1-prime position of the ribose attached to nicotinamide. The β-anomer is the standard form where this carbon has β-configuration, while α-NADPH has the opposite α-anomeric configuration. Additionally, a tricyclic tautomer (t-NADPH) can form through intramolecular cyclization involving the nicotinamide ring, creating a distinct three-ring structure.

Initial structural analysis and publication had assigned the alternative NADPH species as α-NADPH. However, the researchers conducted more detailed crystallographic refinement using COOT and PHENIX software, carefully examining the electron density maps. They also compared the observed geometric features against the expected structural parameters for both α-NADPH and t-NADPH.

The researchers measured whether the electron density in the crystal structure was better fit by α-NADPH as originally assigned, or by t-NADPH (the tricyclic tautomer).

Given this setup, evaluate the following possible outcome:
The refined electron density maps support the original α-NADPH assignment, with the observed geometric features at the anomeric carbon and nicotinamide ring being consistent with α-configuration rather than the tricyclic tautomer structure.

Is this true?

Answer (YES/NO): NO